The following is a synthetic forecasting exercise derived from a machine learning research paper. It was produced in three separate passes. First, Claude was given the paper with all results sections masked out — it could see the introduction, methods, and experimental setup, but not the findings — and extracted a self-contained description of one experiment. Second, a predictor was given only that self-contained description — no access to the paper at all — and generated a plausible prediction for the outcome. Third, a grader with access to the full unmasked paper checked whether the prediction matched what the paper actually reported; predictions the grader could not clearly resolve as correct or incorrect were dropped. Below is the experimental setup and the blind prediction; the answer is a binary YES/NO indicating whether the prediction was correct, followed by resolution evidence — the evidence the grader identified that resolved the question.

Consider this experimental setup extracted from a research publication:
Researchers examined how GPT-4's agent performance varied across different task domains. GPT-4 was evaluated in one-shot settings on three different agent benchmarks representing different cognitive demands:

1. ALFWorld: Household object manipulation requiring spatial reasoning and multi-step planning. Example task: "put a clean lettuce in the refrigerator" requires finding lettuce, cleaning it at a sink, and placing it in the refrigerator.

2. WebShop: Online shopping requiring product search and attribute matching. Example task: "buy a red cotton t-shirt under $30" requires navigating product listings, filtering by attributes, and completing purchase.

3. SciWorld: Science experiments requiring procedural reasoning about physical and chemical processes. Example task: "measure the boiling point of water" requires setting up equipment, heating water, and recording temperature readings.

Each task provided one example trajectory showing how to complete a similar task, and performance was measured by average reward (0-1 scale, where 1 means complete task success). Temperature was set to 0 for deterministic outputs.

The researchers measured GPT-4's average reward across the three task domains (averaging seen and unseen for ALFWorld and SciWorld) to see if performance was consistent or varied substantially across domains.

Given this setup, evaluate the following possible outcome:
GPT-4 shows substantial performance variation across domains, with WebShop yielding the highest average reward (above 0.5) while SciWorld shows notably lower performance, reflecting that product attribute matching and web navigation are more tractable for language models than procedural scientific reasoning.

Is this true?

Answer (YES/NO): NO